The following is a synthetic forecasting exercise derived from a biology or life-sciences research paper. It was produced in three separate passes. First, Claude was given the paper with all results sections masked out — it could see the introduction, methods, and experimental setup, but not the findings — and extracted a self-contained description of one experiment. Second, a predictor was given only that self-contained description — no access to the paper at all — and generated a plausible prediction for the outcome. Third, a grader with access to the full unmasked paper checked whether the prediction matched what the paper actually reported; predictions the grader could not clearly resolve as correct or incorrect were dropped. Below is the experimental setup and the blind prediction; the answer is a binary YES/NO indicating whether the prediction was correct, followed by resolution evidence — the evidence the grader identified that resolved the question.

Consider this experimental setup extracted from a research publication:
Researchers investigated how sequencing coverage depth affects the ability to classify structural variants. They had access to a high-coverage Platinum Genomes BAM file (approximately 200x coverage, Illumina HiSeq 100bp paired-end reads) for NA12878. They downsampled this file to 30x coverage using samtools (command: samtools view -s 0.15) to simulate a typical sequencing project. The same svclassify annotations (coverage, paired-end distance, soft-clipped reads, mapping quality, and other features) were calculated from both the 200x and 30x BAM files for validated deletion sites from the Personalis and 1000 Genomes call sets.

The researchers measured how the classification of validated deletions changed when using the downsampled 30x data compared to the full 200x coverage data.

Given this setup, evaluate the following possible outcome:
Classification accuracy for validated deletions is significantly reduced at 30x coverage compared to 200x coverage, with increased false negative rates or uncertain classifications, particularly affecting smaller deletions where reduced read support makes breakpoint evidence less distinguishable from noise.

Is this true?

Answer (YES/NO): NO